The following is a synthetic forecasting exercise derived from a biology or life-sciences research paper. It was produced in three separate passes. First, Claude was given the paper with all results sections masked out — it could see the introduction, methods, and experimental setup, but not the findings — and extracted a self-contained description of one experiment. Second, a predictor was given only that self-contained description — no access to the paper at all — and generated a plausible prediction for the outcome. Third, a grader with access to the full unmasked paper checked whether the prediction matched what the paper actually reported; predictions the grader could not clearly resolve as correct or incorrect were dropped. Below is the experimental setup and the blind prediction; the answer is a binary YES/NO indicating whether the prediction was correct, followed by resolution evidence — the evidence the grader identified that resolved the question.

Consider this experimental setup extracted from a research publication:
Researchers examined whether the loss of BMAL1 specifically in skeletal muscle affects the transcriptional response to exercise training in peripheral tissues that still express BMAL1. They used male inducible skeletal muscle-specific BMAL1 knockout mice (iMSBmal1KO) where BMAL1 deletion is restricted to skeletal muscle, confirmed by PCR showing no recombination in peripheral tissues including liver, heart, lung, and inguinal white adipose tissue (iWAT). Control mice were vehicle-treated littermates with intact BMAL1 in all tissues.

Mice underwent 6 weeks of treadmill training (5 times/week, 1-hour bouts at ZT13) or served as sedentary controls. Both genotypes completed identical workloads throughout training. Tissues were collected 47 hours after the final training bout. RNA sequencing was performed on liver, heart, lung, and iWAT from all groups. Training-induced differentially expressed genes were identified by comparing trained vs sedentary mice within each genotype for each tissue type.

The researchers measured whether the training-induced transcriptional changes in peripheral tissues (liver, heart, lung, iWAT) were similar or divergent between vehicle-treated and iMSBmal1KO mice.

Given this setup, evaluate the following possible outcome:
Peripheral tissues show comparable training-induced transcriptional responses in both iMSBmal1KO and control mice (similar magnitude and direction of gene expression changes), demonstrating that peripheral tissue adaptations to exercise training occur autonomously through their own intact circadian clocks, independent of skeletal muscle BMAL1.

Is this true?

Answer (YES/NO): NO